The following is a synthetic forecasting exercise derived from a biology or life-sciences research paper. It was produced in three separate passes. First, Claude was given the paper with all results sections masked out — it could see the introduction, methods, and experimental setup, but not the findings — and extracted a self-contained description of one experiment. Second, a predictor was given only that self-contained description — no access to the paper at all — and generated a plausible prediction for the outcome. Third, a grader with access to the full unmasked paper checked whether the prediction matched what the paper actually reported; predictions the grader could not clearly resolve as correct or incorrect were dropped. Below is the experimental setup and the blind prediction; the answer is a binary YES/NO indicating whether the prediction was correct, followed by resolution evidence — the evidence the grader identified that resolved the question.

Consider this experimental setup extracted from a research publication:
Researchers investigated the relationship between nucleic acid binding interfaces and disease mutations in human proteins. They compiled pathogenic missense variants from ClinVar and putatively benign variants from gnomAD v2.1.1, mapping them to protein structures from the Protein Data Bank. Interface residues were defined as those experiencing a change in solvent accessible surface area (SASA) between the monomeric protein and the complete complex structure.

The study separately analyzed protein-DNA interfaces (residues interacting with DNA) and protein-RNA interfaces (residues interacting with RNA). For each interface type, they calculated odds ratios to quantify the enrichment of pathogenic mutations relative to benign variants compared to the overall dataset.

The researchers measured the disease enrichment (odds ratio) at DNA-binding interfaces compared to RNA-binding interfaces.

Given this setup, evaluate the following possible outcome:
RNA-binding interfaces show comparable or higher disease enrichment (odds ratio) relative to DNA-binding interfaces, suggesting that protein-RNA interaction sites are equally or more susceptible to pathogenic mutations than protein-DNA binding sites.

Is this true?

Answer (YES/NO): NO